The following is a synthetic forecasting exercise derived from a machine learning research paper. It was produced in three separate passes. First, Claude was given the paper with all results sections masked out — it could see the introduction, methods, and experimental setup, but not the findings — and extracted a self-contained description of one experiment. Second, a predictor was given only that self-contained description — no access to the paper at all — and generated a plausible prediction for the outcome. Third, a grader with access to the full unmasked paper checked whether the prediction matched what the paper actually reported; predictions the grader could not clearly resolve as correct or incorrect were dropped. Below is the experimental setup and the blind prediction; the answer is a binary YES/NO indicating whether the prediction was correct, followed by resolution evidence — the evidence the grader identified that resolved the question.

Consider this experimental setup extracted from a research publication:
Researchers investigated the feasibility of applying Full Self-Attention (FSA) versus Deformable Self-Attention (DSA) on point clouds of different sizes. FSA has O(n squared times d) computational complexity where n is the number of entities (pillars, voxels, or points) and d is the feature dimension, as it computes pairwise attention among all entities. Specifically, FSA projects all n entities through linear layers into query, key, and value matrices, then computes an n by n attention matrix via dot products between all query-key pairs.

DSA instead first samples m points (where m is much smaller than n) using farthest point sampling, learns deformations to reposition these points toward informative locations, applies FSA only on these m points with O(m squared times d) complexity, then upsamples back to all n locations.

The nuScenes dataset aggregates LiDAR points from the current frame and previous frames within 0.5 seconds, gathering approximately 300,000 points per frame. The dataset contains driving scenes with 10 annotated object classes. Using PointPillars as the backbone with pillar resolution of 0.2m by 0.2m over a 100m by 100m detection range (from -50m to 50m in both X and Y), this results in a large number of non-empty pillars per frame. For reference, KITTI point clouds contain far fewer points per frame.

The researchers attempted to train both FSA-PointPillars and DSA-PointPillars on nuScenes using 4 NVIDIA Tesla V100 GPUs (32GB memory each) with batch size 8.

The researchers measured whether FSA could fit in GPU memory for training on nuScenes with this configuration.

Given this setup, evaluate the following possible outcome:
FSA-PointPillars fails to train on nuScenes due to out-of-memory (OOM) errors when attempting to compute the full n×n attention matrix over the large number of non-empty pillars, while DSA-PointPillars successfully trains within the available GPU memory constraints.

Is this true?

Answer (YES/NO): YES